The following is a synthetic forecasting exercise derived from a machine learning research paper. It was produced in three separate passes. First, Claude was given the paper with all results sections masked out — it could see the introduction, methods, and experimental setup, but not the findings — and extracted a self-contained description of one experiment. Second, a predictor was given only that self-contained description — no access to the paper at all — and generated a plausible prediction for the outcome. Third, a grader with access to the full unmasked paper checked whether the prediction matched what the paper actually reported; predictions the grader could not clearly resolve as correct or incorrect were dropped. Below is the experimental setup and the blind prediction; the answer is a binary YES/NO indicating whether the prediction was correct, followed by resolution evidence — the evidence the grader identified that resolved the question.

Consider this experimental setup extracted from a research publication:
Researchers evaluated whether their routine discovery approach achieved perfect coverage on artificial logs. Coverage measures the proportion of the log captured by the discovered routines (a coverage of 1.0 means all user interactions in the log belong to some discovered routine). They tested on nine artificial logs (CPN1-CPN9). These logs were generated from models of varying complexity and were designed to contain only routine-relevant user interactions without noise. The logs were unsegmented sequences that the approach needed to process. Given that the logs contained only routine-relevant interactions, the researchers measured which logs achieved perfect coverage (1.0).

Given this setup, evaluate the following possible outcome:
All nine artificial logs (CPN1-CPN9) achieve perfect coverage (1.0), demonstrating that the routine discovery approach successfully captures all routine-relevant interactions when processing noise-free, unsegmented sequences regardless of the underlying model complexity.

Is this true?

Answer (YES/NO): NO